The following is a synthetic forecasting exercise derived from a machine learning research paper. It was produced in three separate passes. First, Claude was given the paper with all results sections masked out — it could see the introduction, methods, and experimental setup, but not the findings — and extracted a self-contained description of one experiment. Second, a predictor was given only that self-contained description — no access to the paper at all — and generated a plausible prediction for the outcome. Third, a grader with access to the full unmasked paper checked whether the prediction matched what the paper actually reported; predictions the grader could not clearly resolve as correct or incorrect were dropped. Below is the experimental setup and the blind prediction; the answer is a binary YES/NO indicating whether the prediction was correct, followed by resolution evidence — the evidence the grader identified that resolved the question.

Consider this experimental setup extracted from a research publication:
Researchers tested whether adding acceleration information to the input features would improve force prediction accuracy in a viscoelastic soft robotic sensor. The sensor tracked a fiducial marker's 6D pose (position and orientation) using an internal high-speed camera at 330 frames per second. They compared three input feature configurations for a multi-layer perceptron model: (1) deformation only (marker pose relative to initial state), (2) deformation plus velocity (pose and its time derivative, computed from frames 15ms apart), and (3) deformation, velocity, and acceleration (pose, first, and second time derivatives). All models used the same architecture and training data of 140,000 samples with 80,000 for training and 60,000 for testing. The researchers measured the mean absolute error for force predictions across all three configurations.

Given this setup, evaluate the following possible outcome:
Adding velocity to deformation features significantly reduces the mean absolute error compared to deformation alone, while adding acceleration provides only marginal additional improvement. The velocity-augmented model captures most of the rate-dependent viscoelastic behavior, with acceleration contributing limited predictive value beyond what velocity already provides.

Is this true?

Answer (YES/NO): YES